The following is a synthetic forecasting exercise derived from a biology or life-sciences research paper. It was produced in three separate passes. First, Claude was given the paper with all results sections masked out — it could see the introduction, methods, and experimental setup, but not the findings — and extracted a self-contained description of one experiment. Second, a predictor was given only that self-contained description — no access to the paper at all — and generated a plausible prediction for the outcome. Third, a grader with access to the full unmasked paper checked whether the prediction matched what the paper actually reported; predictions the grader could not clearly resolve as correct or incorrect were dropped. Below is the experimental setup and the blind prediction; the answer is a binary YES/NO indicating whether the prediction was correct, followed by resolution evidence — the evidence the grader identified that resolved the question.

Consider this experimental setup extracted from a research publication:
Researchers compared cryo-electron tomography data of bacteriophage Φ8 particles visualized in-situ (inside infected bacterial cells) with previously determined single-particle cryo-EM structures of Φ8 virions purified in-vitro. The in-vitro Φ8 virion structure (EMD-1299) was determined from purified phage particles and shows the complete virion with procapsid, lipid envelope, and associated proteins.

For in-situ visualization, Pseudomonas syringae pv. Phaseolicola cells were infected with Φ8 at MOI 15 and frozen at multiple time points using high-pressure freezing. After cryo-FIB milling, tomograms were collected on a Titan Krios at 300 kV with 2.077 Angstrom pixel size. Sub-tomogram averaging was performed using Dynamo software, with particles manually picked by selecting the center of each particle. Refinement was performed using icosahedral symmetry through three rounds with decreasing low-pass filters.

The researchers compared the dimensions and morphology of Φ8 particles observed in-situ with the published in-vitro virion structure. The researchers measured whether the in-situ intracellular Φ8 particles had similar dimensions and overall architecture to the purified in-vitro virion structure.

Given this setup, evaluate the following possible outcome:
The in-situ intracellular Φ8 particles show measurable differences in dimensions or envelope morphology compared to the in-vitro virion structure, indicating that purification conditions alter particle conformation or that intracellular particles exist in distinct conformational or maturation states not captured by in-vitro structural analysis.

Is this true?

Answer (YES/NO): NO